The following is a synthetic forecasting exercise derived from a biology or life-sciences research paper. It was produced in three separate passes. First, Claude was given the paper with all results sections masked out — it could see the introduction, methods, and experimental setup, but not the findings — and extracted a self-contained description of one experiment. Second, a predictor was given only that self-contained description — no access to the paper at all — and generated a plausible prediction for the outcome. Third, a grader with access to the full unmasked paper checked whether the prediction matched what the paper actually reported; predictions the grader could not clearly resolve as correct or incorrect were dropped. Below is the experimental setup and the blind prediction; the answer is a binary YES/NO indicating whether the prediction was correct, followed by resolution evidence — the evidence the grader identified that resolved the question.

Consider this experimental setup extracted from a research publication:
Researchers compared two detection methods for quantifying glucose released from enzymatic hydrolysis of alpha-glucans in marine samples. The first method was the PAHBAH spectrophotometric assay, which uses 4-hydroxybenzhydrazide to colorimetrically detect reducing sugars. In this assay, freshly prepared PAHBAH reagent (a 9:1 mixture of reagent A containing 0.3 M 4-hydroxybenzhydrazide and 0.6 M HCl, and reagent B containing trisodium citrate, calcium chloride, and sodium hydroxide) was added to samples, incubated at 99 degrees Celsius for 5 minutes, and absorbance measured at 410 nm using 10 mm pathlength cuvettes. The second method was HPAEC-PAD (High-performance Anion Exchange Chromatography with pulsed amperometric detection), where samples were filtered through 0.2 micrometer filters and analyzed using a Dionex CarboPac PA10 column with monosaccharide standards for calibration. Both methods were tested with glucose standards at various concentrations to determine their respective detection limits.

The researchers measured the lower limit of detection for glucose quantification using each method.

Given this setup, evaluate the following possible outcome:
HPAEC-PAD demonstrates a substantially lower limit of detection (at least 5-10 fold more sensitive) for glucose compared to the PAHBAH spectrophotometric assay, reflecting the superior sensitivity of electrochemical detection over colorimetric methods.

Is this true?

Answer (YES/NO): YES